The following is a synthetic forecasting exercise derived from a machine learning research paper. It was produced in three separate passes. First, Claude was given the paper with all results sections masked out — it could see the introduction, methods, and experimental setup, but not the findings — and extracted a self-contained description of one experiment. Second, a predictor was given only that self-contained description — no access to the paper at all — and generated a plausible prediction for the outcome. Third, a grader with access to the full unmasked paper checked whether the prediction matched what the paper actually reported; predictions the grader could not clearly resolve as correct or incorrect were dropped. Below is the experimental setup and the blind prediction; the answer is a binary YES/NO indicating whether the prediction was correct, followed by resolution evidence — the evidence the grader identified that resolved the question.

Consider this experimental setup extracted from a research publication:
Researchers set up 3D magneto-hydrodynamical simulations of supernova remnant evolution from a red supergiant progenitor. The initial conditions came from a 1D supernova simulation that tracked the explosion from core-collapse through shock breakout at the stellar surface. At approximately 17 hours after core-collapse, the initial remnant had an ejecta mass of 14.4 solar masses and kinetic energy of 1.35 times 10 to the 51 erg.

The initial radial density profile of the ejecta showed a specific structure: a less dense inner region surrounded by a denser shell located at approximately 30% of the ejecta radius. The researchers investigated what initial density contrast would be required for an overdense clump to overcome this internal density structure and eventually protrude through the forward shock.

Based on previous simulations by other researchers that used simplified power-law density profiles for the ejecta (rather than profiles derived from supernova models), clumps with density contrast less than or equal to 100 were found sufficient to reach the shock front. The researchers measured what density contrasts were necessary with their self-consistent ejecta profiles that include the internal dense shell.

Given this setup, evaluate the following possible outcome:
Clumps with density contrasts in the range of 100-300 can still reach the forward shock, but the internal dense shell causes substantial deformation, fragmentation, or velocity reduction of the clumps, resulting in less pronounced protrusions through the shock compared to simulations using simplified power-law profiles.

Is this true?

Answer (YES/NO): NO